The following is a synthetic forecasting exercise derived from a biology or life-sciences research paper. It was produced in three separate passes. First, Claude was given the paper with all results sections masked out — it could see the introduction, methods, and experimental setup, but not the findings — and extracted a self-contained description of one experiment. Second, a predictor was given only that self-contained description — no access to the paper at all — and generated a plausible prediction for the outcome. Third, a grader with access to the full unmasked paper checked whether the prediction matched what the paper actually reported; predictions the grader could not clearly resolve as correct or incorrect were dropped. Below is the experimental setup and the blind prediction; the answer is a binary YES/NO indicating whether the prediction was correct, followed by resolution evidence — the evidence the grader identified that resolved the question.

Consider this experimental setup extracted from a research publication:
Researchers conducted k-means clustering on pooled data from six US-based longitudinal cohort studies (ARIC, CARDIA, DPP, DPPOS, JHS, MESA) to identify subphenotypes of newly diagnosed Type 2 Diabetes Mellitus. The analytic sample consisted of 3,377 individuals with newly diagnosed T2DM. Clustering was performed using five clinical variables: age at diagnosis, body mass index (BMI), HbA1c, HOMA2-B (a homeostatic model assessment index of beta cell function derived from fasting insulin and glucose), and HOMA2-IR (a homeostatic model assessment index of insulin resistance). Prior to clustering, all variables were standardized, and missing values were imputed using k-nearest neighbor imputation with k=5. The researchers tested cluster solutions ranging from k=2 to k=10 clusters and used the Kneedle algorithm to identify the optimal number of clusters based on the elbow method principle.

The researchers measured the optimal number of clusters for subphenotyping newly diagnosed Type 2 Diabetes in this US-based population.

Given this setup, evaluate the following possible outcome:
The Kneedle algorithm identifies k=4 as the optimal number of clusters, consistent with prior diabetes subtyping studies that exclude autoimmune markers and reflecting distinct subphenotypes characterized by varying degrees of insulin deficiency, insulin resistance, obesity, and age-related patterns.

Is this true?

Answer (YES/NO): YES